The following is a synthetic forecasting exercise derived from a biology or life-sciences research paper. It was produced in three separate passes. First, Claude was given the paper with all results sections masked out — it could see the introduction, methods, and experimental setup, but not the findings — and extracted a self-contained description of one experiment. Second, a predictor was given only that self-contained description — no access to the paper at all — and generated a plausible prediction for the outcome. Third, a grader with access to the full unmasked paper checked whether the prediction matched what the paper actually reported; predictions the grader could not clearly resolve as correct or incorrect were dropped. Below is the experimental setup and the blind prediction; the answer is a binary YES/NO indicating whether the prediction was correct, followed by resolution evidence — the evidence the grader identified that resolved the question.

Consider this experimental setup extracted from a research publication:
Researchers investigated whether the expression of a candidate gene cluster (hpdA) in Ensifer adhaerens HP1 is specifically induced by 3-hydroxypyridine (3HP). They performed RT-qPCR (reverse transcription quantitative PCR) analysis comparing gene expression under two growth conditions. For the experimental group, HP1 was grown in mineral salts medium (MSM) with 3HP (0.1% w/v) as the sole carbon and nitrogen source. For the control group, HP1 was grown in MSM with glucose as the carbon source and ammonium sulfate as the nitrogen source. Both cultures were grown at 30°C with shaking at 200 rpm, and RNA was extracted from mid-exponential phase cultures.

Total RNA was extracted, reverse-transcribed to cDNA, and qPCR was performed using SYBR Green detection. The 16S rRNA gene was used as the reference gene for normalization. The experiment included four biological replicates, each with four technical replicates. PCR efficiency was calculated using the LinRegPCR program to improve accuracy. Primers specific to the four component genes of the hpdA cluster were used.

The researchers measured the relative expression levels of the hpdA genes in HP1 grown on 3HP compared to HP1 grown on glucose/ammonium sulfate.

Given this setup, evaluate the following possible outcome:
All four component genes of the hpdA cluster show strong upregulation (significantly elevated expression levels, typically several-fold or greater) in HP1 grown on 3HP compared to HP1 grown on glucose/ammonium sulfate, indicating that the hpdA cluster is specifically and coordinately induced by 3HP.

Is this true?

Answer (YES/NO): YES